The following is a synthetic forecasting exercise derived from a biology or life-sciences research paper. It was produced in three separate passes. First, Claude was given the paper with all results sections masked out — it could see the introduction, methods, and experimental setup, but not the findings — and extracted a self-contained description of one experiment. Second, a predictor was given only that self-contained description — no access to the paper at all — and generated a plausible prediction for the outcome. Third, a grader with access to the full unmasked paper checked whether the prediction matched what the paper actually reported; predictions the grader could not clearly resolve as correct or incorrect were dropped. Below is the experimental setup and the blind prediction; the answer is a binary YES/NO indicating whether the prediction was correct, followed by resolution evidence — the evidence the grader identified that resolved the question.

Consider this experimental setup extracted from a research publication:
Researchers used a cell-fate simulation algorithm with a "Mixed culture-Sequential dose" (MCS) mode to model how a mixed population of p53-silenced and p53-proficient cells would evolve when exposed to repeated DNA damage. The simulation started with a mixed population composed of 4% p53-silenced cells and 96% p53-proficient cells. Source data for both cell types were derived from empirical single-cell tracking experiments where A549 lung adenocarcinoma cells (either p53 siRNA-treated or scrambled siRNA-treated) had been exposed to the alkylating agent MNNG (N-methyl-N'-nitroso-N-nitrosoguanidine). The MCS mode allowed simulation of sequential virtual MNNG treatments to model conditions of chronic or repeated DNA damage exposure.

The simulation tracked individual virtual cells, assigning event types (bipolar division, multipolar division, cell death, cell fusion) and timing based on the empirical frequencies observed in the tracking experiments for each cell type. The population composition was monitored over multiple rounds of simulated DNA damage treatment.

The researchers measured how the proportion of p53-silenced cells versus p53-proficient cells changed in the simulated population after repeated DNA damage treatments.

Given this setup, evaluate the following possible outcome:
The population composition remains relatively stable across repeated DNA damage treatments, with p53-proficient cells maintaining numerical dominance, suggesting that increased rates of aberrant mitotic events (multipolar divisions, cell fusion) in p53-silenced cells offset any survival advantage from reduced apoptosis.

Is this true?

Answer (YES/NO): NO